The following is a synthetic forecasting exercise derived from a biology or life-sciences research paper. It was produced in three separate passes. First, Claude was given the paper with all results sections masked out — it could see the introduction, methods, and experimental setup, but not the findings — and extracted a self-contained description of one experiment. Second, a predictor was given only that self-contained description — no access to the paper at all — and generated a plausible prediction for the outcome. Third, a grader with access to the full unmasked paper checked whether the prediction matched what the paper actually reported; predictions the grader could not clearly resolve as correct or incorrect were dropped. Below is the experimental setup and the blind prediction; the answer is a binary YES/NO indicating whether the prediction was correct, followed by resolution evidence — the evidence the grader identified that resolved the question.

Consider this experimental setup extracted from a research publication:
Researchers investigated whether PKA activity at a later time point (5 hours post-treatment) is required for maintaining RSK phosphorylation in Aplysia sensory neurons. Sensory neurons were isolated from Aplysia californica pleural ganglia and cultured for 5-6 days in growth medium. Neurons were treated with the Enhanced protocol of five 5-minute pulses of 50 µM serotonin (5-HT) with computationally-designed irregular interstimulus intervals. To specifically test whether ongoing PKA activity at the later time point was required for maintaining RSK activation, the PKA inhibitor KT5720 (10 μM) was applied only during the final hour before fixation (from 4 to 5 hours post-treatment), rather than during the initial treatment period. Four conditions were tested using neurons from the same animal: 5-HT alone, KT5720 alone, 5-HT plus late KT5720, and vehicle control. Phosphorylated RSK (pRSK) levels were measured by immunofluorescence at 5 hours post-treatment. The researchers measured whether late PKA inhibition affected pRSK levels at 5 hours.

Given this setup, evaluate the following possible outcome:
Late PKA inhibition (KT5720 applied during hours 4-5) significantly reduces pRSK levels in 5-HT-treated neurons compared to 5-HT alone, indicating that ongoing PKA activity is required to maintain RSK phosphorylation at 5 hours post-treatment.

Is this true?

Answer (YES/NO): YES